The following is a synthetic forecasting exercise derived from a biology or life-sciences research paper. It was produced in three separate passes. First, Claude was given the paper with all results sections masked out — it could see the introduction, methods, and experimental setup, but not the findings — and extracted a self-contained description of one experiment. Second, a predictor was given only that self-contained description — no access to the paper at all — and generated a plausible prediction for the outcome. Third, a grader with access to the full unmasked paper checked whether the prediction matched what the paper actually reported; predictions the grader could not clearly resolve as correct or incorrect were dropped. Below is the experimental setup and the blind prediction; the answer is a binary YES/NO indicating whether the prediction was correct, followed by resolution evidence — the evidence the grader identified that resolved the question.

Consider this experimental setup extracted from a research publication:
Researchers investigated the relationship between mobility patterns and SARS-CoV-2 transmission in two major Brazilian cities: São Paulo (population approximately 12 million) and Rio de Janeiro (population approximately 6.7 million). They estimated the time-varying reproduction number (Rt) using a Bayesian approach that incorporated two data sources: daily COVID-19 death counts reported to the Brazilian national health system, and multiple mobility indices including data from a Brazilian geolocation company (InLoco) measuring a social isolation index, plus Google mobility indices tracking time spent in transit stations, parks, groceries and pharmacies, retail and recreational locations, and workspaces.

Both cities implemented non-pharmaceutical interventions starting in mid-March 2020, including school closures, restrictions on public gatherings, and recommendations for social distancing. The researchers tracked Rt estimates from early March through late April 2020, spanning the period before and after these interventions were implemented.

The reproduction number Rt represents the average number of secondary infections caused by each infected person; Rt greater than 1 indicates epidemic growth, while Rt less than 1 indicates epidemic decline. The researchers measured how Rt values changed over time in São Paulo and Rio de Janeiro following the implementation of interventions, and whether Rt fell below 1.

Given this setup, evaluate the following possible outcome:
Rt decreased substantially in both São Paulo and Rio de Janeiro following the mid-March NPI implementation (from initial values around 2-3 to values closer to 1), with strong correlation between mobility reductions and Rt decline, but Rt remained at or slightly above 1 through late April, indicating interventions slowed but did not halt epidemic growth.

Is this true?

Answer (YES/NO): NO